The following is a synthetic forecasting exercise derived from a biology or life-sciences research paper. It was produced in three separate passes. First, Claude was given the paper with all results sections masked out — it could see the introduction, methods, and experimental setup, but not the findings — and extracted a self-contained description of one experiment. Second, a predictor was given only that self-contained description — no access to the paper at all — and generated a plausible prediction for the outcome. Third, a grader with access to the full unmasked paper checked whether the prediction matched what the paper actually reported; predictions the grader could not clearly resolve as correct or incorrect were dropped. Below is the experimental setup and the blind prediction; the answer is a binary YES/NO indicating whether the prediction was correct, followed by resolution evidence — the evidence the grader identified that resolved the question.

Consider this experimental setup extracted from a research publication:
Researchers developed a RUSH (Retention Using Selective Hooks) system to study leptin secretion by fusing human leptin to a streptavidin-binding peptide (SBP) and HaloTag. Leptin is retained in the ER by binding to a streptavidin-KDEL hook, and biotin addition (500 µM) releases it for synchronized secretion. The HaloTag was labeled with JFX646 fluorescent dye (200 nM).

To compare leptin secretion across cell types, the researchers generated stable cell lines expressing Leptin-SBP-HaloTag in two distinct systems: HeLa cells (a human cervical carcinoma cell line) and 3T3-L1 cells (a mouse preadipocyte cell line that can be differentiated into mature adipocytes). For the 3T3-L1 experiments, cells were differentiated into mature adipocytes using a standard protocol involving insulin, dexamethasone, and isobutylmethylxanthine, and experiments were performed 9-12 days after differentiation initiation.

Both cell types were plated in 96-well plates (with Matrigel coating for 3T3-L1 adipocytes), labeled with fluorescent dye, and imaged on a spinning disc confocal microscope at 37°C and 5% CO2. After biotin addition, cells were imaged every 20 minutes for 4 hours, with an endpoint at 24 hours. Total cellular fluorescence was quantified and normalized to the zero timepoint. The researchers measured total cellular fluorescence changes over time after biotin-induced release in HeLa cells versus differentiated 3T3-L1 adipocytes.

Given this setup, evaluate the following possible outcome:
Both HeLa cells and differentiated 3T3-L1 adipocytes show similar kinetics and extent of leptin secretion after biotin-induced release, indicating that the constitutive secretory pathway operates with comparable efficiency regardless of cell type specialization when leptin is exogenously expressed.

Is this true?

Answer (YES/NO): YES